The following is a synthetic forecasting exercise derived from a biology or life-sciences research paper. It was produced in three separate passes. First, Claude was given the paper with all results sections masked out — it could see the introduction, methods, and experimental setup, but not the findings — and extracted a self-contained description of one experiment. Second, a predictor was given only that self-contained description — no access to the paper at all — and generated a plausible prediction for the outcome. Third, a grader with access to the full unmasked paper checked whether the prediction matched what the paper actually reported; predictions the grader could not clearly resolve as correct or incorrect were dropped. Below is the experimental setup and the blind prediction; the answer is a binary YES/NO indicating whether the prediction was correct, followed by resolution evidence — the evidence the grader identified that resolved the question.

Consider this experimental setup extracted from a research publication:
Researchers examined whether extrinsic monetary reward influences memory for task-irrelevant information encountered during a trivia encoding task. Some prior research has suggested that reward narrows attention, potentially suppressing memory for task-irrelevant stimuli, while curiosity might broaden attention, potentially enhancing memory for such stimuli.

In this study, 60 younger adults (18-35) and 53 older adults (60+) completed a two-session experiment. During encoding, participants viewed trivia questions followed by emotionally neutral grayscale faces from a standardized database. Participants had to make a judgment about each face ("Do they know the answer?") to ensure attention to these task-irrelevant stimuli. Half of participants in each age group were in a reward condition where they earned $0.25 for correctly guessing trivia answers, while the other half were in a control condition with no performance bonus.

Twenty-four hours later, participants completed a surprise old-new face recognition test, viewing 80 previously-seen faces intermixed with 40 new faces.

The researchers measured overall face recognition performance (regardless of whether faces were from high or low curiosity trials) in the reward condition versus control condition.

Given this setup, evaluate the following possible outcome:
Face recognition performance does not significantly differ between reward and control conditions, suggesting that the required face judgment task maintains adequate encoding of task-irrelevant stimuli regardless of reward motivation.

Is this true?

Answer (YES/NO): YES